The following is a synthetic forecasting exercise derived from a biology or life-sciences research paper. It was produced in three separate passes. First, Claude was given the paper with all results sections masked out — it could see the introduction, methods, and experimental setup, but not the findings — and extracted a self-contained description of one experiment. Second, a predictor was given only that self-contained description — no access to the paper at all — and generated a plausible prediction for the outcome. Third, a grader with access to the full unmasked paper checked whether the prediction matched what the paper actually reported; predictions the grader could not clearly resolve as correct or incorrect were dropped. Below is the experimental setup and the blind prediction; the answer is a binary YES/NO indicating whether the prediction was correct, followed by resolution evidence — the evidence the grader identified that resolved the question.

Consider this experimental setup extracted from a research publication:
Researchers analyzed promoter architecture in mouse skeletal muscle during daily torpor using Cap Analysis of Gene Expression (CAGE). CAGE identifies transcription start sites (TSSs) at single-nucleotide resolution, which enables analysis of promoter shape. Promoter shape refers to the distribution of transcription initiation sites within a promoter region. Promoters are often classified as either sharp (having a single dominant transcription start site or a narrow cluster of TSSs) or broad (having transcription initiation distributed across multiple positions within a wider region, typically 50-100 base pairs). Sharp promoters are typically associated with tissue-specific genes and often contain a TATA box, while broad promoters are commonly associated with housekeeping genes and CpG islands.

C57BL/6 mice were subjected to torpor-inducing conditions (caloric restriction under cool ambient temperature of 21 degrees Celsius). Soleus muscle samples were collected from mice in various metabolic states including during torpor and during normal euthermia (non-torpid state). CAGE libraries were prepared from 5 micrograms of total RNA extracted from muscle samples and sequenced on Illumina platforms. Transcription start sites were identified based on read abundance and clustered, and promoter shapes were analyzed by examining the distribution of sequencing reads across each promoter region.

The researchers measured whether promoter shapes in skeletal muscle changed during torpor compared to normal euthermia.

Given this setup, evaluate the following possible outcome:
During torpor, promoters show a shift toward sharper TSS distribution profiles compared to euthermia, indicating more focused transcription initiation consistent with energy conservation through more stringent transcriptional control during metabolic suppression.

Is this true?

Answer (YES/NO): NO